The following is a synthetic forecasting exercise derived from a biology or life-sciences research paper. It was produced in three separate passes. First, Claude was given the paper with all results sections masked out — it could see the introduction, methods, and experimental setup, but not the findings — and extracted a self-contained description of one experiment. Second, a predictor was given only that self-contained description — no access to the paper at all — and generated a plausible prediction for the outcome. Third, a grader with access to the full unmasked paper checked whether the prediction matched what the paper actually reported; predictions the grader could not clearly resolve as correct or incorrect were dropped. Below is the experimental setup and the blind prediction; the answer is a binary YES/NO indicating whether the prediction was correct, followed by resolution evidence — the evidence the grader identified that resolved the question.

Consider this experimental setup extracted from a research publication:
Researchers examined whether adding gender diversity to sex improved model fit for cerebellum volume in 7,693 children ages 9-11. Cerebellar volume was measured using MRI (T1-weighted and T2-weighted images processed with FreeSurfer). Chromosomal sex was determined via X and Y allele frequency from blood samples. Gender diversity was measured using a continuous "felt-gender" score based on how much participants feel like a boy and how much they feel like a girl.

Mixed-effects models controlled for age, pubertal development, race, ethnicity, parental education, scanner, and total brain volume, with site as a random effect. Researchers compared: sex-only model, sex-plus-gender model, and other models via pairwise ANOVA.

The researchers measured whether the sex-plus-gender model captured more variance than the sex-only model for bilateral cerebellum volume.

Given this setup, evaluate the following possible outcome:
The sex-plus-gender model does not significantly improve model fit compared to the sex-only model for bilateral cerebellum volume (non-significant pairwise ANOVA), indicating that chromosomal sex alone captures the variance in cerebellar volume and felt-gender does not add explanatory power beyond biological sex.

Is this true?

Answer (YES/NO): NO